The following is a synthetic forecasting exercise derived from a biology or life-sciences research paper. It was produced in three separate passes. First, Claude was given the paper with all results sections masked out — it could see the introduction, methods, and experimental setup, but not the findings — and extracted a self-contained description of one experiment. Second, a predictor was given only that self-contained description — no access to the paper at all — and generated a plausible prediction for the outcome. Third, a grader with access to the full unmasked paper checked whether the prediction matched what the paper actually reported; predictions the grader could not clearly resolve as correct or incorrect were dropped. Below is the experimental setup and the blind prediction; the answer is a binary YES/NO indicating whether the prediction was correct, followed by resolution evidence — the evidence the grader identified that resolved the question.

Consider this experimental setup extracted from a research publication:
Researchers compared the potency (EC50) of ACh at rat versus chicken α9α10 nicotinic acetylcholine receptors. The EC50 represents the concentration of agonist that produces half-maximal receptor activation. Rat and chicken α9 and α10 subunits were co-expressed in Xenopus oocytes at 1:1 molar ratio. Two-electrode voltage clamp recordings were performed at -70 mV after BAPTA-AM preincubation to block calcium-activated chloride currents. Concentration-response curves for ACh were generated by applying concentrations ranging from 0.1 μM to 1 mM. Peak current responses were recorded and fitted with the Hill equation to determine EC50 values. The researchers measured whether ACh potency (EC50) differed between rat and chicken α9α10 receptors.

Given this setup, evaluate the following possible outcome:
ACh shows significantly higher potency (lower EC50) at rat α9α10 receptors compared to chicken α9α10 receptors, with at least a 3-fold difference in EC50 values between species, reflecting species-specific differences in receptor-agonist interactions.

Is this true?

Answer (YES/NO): NO